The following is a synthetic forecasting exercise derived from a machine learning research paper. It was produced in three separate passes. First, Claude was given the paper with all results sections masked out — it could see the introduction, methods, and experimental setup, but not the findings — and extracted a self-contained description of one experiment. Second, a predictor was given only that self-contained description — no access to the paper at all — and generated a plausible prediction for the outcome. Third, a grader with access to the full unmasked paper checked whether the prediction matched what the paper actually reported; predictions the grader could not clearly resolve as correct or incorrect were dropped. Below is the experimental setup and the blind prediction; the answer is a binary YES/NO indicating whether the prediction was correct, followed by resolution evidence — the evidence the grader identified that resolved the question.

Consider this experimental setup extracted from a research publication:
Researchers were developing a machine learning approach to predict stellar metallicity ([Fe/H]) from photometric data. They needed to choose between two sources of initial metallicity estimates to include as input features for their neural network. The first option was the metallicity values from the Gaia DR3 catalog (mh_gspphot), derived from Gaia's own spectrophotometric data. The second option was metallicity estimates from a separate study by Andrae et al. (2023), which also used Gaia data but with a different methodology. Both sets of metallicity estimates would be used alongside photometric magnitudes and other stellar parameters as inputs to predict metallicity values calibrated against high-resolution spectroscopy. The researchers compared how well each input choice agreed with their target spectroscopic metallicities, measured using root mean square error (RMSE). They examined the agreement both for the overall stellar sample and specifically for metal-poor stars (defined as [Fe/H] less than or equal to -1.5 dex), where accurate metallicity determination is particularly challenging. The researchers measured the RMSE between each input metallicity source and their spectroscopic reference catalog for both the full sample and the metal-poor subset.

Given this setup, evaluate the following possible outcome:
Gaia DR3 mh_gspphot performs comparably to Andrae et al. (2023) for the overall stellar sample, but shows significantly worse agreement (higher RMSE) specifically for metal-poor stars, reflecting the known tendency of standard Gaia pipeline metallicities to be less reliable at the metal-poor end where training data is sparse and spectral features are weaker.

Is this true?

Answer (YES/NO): NO